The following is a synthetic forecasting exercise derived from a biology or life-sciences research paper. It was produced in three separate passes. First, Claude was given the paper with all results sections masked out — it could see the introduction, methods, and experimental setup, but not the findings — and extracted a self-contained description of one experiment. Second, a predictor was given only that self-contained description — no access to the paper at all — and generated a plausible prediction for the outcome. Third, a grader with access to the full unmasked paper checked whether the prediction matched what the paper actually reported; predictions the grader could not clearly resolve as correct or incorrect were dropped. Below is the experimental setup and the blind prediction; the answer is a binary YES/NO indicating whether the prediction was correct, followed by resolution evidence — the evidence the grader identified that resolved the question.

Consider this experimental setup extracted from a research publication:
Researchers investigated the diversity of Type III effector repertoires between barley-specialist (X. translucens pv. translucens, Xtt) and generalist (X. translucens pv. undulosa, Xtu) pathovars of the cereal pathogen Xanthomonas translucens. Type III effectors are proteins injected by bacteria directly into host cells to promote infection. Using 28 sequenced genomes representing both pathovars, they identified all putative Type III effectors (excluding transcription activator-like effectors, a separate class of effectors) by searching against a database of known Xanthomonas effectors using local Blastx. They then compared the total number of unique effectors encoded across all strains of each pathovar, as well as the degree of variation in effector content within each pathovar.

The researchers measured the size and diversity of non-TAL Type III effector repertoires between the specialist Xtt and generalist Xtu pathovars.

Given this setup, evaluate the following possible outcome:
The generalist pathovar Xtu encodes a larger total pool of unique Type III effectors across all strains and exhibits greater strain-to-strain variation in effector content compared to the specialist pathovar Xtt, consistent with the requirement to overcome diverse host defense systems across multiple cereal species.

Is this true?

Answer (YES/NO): NO